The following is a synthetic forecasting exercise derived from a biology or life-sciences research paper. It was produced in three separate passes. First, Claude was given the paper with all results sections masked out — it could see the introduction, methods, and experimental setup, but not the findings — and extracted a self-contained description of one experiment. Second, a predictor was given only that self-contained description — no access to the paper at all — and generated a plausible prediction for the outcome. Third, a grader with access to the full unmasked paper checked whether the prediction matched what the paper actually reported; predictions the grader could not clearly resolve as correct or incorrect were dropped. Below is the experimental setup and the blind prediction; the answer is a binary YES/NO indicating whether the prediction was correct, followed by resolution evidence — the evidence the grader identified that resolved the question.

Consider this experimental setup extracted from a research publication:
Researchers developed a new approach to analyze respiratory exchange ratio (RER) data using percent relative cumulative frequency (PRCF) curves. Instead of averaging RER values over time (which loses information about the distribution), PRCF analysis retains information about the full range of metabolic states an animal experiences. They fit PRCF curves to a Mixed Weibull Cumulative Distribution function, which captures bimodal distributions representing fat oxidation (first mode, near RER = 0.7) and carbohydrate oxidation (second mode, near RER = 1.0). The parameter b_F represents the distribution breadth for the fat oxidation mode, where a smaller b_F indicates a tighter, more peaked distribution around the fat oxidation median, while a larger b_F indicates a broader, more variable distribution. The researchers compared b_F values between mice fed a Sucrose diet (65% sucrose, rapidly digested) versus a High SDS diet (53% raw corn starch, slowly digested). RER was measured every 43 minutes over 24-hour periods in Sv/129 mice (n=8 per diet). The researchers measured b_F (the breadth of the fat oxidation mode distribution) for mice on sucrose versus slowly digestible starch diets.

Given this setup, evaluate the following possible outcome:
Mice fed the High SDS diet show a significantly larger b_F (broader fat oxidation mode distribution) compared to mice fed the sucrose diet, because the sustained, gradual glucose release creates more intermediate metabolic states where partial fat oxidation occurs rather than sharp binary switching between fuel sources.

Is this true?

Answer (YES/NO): NO